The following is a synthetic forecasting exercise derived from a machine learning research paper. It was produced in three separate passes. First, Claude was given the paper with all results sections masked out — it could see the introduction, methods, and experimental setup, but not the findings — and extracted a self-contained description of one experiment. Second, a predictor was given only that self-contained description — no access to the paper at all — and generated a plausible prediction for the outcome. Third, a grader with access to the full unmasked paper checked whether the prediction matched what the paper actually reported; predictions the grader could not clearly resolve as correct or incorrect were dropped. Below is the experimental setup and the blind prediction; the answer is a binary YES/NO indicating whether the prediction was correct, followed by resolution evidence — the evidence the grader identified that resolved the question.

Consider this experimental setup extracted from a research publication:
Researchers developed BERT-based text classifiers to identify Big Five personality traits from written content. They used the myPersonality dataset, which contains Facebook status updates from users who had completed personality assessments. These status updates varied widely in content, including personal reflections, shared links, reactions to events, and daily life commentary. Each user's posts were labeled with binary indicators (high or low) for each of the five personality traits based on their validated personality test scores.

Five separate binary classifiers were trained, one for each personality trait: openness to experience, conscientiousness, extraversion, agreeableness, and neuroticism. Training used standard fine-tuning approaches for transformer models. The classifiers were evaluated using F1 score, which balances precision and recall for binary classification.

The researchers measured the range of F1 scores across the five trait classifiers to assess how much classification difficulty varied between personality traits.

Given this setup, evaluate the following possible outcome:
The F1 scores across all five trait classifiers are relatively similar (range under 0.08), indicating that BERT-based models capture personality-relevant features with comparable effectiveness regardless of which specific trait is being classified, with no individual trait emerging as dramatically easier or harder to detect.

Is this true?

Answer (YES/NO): NO